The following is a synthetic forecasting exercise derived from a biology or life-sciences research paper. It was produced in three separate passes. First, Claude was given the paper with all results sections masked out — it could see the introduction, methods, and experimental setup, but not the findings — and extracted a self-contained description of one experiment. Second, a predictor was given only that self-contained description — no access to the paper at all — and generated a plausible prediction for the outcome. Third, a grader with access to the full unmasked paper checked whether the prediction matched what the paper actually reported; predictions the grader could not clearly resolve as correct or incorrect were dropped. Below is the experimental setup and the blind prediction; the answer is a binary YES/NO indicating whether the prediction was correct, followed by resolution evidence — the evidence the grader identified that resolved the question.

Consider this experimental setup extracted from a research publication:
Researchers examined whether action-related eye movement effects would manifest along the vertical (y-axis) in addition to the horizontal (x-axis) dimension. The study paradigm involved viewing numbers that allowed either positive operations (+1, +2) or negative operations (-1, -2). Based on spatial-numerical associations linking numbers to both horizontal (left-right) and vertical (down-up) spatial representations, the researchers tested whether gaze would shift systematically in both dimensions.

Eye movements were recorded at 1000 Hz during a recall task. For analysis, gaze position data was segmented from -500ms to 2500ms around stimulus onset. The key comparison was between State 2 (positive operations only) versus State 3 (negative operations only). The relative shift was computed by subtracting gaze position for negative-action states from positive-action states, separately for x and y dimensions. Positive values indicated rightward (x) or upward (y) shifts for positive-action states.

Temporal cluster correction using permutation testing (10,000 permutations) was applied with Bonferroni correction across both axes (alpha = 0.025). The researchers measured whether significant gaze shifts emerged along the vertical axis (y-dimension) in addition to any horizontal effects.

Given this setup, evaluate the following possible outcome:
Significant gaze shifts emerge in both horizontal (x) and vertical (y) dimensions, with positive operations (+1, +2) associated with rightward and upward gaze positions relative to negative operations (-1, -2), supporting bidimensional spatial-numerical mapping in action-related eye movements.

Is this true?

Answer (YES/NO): YES